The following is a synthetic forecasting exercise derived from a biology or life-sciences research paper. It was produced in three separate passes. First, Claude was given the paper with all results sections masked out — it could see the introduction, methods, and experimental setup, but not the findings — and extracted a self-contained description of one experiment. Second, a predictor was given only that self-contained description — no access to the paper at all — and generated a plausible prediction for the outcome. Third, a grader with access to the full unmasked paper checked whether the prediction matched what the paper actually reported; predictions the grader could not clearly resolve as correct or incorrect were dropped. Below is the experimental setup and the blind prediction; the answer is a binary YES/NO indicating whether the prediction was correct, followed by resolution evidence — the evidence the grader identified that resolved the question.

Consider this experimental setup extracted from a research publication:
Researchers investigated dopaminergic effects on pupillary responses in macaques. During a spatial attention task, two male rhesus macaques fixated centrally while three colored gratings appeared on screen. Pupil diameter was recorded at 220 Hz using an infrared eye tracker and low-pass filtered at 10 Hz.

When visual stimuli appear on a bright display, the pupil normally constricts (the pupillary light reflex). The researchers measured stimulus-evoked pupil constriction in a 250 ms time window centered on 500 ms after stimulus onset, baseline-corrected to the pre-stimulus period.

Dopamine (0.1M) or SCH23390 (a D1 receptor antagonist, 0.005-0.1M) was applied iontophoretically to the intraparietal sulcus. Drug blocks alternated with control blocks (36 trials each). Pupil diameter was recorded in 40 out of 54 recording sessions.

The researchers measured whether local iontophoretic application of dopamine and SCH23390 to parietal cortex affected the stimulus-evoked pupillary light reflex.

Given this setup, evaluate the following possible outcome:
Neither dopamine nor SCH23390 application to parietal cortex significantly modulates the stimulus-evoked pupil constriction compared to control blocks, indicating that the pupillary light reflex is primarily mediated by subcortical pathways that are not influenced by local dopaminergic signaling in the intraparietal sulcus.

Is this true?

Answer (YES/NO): NO